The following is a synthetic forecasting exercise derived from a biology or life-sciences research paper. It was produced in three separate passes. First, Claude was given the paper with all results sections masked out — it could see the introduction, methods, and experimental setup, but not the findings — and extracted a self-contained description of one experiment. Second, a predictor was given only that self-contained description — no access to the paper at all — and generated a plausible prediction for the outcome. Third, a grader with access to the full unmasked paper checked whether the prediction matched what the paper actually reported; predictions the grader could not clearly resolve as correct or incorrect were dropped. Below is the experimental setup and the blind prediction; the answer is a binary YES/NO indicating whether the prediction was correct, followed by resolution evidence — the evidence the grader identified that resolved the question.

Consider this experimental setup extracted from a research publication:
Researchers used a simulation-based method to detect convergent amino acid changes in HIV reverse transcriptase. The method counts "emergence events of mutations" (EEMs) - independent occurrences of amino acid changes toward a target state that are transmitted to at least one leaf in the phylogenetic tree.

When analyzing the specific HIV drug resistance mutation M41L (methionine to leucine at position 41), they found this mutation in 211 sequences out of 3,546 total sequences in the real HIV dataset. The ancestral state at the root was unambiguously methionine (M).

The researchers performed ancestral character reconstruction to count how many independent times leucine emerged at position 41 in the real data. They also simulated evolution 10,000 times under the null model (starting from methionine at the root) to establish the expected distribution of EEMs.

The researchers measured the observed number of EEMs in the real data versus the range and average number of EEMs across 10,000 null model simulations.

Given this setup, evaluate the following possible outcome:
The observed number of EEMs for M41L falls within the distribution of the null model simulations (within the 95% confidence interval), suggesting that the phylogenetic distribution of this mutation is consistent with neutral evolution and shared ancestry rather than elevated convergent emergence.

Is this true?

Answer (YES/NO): NO